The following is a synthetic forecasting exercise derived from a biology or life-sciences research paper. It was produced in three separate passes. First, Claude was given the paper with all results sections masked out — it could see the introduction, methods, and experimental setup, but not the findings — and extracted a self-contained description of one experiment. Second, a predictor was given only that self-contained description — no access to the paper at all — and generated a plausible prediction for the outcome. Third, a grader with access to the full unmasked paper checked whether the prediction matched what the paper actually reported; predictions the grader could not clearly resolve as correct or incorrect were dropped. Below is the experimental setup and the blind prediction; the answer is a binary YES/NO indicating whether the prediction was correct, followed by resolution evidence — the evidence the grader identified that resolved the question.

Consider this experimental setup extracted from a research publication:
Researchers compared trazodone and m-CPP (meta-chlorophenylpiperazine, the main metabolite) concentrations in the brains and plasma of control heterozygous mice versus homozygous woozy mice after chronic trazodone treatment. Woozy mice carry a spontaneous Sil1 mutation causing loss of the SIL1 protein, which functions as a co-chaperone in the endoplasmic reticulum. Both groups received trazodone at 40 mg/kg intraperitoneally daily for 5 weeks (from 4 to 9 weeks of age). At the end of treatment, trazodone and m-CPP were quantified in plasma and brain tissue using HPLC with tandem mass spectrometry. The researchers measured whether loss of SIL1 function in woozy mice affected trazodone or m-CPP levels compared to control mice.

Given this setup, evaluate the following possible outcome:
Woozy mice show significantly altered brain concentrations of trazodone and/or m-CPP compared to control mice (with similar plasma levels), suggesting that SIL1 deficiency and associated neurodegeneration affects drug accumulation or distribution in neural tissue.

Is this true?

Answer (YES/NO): NO